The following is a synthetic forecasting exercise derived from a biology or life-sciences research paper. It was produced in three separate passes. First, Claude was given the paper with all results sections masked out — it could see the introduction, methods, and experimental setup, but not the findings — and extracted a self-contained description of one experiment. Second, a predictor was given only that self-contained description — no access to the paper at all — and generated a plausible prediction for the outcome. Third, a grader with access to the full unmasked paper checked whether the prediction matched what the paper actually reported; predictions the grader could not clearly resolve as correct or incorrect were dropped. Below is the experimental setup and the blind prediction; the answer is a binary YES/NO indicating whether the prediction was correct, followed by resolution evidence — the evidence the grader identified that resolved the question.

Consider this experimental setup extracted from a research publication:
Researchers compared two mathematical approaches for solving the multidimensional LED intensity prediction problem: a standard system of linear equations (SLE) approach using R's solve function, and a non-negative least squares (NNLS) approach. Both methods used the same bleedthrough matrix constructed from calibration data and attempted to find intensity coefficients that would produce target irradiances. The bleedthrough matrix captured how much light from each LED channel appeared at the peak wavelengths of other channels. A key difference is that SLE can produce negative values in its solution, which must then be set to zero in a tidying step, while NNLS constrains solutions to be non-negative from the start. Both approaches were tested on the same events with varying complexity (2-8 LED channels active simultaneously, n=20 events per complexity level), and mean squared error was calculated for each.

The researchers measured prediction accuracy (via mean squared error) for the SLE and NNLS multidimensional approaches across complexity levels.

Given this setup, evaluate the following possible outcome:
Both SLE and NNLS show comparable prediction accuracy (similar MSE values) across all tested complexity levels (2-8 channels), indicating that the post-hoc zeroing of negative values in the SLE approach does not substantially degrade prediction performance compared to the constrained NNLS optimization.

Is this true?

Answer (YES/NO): YES